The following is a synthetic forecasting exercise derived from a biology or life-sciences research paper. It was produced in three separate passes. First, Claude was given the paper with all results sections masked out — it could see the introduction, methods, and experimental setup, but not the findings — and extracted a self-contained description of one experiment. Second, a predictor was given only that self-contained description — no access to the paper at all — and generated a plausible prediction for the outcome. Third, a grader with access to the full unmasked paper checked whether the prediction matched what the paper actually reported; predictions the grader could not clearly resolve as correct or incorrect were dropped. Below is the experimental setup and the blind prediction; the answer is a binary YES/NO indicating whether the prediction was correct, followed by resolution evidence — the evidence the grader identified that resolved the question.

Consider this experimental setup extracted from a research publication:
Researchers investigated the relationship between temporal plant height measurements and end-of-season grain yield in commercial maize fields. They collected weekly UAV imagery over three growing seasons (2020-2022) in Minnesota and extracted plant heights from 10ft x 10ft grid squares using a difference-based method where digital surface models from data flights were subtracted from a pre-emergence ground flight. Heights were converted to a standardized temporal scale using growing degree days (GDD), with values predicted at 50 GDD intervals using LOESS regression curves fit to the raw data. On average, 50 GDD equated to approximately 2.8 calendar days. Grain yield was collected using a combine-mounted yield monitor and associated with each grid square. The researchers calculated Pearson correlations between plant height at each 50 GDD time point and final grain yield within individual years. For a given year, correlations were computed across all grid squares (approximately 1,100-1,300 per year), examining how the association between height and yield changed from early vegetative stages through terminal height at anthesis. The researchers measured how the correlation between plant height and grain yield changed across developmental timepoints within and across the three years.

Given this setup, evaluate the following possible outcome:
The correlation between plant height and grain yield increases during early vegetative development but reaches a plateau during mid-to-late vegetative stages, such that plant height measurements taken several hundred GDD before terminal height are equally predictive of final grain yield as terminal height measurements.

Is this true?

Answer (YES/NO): NO